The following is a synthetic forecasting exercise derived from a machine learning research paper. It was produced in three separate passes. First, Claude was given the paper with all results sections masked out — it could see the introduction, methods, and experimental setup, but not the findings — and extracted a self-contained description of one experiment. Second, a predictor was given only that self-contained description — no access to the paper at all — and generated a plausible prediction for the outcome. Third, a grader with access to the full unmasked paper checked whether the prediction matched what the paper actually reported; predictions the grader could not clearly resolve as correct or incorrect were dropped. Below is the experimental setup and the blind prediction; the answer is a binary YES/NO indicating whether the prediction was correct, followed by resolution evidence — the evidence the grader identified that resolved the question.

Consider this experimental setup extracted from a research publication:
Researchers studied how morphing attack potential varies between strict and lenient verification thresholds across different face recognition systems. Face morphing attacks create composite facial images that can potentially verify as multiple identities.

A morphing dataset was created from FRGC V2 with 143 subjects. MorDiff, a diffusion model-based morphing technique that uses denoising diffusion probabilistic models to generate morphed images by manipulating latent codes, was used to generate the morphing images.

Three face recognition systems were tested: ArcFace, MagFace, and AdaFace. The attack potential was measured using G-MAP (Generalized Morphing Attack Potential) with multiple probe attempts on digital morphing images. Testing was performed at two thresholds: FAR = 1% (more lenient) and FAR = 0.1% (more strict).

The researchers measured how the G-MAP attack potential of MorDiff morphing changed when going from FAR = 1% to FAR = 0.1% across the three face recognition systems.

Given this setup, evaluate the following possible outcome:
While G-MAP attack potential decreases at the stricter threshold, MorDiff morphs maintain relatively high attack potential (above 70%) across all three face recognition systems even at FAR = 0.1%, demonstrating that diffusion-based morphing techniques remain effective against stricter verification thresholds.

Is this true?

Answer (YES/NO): NO